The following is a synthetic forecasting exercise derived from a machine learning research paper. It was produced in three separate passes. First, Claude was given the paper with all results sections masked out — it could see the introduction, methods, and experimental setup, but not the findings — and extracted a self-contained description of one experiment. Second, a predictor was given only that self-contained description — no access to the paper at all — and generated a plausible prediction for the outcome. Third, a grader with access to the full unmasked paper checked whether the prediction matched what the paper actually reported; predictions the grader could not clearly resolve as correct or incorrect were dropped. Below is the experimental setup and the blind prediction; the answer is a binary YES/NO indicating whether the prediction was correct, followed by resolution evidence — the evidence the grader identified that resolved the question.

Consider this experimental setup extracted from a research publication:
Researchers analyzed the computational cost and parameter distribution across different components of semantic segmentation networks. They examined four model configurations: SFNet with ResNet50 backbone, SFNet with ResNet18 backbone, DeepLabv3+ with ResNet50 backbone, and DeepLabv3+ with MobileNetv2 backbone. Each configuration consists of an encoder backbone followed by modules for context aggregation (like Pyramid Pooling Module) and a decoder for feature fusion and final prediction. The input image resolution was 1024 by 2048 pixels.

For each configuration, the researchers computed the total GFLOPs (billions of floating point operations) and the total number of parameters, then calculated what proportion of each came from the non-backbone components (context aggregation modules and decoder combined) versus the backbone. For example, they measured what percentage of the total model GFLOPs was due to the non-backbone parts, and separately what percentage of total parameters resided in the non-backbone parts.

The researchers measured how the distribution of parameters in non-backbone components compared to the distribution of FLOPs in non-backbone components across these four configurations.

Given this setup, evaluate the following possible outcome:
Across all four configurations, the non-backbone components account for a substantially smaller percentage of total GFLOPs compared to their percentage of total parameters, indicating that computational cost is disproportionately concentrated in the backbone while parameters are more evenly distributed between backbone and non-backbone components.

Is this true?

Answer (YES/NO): NO